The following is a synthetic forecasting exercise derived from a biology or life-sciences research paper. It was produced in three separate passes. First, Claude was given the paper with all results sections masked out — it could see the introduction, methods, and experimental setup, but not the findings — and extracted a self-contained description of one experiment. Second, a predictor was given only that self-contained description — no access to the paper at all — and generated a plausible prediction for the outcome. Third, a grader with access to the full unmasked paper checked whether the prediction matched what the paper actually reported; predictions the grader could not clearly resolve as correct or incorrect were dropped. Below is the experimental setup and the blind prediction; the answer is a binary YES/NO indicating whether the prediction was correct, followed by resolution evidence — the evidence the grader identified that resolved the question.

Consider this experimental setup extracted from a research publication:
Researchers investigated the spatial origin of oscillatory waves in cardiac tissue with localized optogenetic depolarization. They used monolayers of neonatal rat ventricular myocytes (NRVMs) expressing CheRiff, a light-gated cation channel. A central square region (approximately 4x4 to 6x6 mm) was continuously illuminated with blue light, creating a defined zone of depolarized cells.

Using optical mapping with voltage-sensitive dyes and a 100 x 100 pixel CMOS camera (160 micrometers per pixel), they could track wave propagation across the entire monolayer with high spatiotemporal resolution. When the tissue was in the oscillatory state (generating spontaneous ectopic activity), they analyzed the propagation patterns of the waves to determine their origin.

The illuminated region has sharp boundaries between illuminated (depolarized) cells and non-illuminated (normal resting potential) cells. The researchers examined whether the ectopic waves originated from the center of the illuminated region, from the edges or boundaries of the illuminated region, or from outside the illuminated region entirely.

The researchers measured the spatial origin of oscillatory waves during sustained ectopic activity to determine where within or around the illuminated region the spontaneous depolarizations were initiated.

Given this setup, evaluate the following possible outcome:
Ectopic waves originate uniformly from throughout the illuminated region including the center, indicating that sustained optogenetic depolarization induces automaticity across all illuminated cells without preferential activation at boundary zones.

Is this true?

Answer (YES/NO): NO